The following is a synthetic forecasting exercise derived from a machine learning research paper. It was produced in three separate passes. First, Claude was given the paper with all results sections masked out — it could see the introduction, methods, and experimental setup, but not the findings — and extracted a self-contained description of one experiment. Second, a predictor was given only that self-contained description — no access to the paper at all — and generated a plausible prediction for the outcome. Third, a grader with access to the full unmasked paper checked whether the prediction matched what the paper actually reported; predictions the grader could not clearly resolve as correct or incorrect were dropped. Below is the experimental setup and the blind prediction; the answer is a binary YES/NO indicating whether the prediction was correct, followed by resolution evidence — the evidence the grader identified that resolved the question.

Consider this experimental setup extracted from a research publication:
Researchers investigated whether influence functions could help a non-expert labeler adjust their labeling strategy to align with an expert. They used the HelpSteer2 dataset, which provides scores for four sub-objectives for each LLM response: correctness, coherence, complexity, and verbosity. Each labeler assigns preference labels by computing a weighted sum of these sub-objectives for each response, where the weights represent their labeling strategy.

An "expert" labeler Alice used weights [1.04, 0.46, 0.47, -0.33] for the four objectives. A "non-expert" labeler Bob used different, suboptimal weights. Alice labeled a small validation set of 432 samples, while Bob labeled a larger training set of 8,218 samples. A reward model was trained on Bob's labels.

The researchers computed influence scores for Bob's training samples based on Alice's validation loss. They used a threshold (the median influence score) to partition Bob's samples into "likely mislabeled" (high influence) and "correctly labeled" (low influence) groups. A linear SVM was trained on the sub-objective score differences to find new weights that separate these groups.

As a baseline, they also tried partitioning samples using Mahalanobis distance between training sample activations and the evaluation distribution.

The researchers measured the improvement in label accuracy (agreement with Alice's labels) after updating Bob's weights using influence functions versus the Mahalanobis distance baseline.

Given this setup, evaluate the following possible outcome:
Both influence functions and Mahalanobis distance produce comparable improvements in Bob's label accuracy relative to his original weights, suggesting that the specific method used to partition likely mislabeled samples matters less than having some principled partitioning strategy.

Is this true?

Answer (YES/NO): NO